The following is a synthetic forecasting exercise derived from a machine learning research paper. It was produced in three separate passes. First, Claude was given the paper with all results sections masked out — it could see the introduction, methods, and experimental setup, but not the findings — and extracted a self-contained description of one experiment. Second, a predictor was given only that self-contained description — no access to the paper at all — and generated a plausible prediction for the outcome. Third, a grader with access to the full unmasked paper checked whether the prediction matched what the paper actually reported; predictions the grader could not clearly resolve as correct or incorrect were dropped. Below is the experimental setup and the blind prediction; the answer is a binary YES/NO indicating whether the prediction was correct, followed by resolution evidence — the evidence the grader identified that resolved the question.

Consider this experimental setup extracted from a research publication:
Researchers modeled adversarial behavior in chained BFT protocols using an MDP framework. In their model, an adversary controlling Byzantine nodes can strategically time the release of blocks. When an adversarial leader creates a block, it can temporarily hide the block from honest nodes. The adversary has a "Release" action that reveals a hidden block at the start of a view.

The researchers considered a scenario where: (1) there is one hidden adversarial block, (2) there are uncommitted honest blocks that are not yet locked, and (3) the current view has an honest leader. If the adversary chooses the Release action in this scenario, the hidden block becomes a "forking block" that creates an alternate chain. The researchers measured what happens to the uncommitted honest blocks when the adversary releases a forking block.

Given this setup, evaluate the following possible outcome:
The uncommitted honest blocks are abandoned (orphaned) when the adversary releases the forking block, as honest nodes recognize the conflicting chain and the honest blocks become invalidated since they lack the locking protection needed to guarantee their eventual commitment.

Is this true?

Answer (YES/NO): YES